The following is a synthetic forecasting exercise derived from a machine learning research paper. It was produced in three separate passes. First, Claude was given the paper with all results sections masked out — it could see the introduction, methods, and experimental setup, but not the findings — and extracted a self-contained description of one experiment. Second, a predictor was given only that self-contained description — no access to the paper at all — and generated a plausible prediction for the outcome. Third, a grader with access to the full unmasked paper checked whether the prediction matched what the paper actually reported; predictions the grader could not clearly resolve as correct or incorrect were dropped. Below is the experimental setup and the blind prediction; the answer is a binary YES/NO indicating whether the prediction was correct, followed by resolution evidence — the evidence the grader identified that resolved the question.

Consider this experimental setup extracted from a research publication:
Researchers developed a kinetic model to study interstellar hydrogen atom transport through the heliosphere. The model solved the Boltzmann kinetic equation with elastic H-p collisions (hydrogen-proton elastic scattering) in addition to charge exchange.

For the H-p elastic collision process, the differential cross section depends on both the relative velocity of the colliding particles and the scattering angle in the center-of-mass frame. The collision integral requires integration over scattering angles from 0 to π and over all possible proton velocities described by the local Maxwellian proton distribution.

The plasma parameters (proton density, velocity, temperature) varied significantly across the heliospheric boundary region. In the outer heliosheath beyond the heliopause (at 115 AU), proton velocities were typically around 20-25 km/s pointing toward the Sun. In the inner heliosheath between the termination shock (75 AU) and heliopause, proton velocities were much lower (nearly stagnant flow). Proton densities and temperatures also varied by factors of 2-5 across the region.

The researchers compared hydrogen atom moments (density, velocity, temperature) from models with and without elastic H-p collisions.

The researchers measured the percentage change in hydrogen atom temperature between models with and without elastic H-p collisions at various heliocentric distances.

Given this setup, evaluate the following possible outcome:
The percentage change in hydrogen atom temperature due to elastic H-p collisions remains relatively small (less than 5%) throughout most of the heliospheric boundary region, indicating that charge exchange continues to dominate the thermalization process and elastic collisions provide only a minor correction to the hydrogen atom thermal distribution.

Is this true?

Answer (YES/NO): YES